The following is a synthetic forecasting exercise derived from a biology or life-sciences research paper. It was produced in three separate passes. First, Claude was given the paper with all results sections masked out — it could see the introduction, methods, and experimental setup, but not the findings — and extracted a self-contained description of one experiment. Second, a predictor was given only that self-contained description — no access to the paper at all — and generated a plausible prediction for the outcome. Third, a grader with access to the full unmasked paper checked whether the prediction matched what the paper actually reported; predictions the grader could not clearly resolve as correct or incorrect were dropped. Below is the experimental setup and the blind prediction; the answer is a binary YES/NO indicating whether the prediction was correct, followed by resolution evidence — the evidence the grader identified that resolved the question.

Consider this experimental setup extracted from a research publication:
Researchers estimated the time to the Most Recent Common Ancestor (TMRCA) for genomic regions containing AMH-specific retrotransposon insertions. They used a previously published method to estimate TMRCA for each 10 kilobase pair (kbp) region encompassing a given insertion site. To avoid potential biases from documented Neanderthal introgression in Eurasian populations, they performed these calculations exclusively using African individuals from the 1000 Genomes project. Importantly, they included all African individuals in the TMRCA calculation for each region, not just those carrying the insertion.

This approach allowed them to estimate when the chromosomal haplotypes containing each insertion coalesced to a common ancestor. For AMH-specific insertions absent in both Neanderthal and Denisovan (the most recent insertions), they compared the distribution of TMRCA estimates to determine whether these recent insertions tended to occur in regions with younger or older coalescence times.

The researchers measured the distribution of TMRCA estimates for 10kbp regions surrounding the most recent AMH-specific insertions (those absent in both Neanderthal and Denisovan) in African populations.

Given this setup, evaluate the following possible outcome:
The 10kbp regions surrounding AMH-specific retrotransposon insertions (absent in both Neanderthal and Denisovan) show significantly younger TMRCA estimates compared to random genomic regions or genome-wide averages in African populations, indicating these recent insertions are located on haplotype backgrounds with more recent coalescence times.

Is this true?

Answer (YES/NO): NO